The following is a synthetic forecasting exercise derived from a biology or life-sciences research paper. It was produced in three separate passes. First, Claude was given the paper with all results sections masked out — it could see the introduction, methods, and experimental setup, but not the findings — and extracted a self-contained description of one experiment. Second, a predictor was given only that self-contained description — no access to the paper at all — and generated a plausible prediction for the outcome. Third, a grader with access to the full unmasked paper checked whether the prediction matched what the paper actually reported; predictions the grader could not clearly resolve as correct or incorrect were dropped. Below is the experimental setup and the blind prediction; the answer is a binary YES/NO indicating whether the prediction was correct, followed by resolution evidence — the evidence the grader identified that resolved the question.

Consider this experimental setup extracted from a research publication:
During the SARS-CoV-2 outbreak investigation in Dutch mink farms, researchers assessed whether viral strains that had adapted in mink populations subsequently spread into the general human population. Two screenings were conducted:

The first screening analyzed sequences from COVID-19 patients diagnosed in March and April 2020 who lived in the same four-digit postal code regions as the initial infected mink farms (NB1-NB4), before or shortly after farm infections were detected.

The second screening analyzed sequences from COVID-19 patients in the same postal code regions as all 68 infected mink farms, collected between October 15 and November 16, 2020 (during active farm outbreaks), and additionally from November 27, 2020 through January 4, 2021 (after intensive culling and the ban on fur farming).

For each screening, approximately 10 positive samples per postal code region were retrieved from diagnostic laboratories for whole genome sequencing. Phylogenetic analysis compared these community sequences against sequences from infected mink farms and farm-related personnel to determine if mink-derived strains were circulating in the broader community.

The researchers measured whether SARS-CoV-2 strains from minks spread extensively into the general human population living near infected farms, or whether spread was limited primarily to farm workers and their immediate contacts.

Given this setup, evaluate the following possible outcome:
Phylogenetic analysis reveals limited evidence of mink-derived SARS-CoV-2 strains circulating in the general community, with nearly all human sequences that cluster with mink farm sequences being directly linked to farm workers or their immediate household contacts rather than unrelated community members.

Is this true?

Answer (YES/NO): NO